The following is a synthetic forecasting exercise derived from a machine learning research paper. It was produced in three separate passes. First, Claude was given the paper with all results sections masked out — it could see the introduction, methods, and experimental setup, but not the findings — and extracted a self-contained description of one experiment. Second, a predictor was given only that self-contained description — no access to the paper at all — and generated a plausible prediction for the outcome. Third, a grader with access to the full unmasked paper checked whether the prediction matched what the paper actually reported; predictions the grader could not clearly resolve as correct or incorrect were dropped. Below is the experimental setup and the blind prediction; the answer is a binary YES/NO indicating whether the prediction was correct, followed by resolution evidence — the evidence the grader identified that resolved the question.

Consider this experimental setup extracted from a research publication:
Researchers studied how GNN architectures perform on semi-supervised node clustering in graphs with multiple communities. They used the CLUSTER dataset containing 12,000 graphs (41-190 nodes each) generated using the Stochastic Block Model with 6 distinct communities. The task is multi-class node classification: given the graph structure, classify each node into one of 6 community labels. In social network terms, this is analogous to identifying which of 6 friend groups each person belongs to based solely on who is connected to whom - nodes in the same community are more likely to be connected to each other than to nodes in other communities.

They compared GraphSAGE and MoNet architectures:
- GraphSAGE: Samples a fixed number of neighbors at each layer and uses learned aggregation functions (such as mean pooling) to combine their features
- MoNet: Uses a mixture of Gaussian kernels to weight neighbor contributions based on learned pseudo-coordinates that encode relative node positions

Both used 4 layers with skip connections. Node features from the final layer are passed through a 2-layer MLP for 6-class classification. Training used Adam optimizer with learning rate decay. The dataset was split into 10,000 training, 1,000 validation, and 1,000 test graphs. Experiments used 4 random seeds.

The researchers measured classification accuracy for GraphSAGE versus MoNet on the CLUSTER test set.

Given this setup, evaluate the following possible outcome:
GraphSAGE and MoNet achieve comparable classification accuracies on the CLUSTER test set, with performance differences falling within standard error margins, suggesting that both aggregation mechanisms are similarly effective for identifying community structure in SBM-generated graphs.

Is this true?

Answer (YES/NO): NO